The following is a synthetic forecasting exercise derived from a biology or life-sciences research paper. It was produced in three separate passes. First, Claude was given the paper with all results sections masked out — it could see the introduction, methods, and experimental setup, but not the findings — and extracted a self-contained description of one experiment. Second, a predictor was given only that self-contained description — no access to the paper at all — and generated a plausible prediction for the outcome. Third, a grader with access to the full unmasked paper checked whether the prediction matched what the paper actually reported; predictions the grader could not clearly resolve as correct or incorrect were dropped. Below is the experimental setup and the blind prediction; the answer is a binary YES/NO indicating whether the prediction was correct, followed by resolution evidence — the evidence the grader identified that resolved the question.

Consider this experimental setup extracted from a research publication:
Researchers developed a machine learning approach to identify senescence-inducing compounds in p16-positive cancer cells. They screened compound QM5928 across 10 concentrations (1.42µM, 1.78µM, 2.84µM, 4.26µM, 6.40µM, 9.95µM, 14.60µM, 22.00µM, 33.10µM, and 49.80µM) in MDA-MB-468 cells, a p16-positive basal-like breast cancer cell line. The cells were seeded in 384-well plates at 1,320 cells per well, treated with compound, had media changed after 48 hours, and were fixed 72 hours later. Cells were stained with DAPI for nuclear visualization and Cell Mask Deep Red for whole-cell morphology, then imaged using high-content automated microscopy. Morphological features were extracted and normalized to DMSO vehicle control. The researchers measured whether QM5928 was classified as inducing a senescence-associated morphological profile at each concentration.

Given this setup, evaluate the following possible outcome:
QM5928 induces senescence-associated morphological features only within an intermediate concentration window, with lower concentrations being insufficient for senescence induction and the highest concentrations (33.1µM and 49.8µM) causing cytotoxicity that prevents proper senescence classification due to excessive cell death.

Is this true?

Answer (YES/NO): NO